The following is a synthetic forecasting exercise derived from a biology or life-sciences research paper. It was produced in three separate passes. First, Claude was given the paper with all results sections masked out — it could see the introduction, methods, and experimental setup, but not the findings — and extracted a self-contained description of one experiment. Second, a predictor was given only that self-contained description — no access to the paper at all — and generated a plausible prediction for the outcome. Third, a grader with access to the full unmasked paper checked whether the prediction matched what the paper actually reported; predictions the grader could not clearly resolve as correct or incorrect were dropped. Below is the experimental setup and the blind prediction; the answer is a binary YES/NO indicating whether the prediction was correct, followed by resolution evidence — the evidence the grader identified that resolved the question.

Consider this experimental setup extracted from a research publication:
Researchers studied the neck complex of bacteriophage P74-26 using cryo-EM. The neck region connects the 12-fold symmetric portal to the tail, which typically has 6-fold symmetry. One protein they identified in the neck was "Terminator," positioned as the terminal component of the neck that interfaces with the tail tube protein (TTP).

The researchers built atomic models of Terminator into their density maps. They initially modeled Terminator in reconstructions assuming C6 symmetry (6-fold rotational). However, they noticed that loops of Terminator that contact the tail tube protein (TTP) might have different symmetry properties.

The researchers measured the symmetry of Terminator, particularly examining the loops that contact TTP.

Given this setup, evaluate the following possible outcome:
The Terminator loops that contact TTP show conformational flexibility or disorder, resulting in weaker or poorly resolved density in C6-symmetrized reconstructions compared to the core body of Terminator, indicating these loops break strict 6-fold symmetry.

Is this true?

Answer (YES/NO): NO